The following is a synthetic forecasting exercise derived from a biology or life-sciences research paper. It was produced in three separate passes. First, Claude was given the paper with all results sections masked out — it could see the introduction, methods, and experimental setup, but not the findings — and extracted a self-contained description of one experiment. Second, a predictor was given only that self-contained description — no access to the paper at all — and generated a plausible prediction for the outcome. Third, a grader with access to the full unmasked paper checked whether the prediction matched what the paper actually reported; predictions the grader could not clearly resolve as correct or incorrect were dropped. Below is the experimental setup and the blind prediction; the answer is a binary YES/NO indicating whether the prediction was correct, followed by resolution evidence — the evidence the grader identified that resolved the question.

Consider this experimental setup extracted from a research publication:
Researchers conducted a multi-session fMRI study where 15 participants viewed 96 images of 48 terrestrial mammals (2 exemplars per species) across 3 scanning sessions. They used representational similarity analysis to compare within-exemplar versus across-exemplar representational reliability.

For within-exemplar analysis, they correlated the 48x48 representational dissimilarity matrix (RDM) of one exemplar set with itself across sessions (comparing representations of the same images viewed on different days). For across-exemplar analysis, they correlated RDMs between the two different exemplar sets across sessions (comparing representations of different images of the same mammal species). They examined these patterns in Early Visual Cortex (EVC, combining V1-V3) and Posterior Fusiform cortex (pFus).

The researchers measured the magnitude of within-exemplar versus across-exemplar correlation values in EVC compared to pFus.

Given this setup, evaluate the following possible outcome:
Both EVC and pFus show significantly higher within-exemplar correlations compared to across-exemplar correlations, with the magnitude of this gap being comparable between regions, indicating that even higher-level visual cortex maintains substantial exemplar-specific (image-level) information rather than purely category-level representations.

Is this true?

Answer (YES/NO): NO